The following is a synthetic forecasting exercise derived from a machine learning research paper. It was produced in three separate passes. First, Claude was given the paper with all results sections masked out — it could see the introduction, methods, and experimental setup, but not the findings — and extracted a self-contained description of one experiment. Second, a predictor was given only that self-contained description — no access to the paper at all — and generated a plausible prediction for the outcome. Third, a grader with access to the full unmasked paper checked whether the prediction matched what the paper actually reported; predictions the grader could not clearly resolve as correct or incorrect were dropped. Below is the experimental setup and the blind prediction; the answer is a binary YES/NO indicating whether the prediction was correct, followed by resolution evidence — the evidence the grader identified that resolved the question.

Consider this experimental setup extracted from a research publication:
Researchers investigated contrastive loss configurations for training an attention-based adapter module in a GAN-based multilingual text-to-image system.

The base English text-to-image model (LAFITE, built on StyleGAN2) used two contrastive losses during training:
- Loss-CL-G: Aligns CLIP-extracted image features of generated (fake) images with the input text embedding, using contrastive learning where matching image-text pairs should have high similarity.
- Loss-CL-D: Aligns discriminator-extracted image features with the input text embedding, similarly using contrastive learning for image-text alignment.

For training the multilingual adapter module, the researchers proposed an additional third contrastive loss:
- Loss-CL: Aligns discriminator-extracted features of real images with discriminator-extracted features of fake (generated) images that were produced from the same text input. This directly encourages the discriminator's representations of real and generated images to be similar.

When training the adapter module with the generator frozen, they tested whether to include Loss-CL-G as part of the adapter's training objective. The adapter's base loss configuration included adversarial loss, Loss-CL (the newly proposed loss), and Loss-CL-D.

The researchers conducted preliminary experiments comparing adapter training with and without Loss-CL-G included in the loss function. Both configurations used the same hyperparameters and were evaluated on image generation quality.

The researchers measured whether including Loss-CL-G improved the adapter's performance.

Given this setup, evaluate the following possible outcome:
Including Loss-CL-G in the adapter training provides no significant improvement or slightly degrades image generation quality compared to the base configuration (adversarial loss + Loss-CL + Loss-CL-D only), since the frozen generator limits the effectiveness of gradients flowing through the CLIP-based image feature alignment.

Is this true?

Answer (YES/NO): YES